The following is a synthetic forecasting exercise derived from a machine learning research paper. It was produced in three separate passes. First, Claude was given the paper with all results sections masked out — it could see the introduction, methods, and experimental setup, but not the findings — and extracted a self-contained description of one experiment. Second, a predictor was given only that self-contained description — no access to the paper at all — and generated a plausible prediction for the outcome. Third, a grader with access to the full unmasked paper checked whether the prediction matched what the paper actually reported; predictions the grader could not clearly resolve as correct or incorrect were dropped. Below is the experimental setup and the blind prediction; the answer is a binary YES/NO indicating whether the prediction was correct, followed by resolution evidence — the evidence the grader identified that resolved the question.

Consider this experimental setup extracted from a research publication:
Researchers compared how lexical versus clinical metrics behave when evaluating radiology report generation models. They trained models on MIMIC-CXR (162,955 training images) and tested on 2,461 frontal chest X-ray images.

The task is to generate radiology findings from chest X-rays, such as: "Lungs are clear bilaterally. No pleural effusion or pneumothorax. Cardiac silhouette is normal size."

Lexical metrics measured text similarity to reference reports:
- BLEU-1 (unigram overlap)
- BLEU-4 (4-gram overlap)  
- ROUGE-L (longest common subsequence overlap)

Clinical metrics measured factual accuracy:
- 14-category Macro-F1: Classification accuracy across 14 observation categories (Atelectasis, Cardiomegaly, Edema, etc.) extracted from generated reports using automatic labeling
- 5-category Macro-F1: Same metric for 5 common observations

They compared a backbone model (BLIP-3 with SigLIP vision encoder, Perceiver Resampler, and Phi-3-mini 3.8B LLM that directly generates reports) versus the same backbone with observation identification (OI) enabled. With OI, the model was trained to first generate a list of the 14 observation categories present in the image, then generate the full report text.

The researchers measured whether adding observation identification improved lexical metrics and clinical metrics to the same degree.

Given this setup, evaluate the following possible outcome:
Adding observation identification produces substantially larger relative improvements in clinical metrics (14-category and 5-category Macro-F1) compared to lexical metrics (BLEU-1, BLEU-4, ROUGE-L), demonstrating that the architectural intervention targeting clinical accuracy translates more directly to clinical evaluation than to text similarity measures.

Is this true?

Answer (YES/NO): YES